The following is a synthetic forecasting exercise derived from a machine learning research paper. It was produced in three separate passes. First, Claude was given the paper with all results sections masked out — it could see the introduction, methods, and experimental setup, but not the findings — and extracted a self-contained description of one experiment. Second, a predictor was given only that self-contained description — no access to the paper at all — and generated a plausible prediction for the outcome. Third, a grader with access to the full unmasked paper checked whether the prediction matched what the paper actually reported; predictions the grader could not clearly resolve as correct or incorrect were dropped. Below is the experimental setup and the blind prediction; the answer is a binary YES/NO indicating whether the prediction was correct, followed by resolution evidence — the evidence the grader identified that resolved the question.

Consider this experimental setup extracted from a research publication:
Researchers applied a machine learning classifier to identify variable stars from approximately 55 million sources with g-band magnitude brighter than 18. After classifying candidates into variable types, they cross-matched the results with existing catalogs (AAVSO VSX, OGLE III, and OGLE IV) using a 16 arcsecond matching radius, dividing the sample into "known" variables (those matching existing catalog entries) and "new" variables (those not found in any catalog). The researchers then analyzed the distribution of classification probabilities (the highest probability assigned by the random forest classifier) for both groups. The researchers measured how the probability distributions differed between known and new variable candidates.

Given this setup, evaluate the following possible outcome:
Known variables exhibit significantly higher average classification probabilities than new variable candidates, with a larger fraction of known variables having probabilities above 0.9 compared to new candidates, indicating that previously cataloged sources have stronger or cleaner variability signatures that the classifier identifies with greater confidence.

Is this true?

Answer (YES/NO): YES